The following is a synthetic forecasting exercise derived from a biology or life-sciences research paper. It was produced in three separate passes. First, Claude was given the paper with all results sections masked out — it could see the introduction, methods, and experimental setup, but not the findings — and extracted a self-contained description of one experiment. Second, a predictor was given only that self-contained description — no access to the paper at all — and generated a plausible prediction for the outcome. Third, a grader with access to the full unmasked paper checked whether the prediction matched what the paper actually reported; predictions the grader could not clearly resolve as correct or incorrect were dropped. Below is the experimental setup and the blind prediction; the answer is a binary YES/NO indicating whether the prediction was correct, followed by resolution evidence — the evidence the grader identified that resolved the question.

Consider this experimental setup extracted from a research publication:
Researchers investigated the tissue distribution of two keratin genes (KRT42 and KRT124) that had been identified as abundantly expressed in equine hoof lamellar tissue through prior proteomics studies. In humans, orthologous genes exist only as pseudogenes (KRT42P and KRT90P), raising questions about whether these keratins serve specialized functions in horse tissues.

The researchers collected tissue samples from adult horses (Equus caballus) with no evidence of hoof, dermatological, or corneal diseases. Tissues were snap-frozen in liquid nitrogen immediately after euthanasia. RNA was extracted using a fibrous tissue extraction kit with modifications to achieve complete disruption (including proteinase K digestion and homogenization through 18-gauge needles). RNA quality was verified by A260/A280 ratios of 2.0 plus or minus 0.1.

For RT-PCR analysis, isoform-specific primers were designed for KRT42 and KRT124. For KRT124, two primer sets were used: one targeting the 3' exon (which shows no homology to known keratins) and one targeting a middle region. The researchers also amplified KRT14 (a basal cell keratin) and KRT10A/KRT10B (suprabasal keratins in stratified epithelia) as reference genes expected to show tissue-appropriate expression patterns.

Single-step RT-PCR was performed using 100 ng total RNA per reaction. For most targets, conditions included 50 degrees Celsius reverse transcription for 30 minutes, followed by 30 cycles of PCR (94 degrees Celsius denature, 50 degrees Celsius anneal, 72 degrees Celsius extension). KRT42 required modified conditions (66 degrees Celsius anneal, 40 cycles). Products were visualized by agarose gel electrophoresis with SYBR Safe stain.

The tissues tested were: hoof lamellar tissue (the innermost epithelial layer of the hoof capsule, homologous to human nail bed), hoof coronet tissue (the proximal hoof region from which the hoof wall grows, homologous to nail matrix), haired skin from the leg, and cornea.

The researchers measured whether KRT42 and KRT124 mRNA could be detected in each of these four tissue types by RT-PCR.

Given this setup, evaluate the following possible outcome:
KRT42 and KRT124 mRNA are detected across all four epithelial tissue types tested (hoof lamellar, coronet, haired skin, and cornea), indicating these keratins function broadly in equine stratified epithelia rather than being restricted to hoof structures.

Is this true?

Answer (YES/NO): NO